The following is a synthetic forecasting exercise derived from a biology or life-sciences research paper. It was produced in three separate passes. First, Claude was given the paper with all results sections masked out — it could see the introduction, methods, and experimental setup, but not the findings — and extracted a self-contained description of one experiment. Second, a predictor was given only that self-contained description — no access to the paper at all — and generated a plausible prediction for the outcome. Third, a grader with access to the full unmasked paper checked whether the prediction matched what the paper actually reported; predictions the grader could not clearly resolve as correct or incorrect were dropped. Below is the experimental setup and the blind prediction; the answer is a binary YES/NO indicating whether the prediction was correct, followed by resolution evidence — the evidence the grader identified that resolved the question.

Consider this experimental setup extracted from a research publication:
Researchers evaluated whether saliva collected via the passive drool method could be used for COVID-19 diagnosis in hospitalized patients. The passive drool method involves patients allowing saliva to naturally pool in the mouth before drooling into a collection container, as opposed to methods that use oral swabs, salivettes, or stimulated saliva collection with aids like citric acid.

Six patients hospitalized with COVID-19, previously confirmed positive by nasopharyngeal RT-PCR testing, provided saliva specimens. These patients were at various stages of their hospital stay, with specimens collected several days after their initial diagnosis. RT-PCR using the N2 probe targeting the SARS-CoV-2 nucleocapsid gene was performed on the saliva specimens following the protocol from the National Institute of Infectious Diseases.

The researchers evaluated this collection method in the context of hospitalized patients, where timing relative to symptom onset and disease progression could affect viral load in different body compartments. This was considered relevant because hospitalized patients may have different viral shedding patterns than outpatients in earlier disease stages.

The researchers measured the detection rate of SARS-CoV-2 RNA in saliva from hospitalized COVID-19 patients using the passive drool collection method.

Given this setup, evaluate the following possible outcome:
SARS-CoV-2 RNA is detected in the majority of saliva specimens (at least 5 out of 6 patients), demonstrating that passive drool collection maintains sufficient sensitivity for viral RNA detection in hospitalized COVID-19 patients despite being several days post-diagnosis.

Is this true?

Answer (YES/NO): NO